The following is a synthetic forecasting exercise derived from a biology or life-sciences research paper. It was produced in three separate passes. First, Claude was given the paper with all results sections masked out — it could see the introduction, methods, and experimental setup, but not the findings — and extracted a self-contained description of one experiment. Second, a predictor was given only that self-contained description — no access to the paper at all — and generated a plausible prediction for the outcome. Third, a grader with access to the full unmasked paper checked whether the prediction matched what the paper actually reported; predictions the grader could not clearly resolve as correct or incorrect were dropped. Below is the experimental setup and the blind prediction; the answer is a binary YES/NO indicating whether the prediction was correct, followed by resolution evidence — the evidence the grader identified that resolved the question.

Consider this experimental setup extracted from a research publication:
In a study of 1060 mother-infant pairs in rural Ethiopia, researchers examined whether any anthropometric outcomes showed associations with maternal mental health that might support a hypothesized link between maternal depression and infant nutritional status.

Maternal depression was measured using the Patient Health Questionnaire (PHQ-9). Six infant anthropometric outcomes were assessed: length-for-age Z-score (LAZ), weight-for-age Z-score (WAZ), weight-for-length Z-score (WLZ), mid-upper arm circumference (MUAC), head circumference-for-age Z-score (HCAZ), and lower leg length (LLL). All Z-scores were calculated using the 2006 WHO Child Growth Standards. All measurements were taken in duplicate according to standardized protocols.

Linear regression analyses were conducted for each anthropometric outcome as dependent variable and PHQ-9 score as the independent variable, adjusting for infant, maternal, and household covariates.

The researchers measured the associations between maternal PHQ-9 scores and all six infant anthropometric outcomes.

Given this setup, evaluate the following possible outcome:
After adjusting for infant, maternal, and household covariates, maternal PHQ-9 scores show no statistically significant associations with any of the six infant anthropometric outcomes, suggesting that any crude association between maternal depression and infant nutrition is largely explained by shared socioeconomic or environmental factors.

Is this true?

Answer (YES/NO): NO